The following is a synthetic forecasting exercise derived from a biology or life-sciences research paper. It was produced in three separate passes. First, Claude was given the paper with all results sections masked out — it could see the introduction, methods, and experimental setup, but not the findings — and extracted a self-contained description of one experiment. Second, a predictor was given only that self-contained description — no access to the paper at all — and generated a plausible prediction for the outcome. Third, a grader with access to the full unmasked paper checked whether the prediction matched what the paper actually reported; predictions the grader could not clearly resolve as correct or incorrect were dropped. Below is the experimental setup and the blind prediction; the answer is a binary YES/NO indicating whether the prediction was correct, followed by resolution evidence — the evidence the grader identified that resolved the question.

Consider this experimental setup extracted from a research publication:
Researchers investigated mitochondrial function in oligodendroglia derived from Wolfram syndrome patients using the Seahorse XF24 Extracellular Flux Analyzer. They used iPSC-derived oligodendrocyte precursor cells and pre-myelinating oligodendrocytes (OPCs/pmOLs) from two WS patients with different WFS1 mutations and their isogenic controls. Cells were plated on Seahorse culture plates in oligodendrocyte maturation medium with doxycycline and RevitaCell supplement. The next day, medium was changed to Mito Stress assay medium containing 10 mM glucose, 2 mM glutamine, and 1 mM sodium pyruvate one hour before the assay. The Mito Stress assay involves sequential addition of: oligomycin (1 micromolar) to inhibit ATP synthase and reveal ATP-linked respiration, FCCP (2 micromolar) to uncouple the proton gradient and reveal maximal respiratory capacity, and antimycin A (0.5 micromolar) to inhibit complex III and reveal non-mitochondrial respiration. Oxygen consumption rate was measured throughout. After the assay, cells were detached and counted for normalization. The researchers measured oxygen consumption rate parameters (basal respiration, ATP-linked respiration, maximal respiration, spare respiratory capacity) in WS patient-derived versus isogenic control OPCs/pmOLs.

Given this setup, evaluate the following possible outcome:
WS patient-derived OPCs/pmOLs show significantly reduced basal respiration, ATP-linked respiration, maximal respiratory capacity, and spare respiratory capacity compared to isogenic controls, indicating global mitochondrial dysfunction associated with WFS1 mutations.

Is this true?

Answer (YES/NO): NO